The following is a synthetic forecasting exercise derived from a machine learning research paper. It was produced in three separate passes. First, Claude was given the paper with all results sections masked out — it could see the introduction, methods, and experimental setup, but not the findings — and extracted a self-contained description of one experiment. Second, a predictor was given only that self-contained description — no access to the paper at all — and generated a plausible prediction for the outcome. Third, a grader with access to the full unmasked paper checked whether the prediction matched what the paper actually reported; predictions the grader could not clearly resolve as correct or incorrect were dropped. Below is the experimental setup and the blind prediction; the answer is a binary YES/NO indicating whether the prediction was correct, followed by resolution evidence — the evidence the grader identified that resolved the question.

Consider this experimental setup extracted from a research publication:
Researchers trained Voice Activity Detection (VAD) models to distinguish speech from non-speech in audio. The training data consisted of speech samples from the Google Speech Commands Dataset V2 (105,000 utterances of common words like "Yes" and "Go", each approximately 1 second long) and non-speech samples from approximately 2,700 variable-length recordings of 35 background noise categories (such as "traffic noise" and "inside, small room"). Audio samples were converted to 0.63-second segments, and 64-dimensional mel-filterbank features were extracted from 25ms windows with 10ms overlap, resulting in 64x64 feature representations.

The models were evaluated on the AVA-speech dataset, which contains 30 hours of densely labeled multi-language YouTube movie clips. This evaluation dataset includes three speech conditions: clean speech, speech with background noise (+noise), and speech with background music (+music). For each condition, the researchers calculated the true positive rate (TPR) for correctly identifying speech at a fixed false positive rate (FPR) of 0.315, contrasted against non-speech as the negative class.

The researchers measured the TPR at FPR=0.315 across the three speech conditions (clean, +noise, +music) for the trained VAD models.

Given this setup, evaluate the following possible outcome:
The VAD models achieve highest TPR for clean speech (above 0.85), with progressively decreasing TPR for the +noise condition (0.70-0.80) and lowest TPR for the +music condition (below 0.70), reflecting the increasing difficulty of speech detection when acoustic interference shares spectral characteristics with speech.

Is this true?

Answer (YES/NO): NO